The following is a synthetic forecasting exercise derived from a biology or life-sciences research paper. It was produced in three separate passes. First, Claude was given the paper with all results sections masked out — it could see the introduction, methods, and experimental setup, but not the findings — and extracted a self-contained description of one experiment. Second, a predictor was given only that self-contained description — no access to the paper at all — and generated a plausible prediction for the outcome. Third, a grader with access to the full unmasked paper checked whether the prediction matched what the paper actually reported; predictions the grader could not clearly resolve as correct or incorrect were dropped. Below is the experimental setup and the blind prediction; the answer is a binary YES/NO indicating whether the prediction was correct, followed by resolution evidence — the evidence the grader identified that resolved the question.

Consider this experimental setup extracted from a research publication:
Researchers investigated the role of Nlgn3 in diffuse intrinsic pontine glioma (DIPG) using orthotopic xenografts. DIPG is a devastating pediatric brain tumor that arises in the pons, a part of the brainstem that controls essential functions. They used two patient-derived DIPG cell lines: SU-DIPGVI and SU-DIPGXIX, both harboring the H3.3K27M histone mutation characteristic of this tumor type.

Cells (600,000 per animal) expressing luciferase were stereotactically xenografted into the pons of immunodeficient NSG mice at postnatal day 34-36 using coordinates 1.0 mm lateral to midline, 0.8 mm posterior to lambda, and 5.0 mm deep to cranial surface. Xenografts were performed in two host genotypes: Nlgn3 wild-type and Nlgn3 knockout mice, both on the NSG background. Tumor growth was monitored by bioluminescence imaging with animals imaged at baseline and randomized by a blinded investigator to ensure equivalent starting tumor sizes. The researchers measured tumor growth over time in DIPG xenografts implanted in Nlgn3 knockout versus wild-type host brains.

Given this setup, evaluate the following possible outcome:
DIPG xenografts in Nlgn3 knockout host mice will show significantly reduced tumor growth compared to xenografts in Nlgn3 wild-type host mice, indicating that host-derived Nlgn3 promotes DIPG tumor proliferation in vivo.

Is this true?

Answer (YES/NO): YES